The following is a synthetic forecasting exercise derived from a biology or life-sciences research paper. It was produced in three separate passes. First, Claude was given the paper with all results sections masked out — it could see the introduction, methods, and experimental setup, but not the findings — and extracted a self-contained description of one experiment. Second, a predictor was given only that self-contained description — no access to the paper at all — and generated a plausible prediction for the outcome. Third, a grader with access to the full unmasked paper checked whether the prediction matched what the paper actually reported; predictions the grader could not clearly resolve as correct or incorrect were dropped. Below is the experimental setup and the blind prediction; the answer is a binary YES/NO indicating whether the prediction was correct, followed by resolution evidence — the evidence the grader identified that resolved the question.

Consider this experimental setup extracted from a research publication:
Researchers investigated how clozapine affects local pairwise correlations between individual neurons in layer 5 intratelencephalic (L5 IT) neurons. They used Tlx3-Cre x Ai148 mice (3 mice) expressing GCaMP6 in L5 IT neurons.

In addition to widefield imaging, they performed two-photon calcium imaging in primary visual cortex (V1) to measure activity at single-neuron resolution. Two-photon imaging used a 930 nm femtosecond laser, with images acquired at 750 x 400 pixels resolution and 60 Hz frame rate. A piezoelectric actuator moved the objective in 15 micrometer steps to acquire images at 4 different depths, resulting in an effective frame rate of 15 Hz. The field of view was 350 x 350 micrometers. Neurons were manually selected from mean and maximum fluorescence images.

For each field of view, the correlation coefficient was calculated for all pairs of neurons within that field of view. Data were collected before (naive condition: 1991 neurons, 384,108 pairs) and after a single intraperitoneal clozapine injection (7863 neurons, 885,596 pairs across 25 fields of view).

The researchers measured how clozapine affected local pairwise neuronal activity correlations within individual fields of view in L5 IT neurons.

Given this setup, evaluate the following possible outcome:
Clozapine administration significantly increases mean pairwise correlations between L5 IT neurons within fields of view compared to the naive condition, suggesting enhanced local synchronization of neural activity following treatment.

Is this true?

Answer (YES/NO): YES